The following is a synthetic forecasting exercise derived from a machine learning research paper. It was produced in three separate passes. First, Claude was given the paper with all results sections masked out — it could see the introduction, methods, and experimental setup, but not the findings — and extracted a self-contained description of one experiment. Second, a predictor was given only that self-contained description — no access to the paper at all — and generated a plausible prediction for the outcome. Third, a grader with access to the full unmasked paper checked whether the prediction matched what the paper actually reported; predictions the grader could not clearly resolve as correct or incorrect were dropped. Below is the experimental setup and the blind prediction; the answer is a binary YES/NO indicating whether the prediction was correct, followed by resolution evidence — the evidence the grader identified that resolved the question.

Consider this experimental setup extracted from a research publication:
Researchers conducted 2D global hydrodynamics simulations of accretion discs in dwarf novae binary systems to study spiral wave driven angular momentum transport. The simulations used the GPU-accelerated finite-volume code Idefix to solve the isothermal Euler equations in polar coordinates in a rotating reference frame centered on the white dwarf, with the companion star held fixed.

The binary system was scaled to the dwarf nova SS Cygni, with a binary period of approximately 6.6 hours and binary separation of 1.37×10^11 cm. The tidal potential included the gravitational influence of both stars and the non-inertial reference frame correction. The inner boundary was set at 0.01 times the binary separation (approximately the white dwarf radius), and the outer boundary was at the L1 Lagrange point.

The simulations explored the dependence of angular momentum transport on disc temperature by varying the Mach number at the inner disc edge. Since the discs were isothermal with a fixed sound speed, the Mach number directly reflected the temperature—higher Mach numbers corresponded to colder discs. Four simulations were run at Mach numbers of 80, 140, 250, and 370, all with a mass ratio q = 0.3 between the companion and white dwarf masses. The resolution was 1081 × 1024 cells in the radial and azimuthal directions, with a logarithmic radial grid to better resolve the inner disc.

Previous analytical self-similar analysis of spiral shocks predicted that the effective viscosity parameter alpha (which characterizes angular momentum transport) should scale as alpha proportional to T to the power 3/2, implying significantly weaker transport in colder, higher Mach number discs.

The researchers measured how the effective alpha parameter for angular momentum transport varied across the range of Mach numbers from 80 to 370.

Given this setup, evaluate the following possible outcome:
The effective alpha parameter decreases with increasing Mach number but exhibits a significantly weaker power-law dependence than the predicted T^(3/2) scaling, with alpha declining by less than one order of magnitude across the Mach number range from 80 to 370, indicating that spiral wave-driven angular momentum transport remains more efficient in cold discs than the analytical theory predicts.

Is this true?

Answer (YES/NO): YES